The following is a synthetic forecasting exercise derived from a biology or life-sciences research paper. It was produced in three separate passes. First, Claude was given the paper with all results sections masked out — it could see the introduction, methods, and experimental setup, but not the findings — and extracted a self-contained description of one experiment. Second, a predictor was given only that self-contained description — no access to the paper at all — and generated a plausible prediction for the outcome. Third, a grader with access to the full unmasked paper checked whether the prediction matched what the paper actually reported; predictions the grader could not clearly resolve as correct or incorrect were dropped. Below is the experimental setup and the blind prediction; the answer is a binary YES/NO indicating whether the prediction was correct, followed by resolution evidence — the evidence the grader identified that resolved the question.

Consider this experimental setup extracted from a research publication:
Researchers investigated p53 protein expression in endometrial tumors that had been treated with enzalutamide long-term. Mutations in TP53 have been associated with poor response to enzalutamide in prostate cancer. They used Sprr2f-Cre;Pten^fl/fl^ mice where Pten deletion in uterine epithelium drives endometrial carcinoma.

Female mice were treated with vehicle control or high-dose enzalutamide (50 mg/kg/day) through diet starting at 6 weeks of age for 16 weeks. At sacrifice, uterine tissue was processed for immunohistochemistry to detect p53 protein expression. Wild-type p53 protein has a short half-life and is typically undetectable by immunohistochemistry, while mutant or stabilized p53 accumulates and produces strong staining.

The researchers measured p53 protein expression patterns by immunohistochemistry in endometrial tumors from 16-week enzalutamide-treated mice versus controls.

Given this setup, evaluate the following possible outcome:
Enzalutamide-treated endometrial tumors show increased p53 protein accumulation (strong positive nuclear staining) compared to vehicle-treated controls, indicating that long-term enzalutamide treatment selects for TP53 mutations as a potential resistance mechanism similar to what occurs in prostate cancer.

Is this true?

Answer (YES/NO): YES